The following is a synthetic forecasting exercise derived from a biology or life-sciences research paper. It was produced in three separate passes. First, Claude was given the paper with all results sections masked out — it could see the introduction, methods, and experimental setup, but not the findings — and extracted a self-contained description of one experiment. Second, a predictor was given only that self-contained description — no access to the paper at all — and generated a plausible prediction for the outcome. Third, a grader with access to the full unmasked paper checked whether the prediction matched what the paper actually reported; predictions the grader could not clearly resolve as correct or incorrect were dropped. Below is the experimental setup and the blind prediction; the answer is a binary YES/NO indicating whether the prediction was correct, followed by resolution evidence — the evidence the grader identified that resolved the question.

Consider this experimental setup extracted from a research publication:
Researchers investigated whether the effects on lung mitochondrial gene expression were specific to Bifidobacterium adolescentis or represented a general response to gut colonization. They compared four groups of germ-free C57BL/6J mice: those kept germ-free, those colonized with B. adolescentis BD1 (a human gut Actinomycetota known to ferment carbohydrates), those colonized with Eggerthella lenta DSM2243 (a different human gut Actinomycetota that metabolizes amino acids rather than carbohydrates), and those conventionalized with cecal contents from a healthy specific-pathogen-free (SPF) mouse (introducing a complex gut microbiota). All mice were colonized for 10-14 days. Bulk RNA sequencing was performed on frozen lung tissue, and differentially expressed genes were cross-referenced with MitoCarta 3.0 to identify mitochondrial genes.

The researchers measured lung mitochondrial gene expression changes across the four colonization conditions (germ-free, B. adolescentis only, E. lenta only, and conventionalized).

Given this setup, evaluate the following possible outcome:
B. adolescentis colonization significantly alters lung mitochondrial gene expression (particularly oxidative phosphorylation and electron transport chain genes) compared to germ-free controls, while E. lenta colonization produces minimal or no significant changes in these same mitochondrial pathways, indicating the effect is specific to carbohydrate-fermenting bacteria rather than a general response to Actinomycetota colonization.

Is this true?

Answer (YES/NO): YES